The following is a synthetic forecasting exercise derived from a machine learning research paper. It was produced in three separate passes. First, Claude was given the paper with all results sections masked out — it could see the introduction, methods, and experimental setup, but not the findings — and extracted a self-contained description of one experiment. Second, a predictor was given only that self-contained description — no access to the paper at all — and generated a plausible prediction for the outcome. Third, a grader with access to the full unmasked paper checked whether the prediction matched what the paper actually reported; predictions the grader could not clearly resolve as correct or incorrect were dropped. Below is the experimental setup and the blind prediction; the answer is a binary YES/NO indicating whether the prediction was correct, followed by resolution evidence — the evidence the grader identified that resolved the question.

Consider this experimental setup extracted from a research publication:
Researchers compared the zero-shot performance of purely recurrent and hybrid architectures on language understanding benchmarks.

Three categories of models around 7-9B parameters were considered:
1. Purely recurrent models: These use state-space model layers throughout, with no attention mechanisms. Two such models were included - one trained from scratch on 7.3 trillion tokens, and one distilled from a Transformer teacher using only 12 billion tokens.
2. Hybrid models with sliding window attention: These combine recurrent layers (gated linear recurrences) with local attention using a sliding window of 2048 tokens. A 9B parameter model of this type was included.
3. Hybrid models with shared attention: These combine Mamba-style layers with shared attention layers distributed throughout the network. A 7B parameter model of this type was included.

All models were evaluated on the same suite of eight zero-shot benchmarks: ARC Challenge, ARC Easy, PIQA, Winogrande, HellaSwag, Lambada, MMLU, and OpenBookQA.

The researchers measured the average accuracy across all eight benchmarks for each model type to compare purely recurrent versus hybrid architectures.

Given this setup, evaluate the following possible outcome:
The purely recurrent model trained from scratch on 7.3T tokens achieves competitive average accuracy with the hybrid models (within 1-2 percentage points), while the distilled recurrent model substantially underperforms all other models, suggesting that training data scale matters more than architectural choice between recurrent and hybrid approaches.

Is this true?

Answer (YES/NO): NO